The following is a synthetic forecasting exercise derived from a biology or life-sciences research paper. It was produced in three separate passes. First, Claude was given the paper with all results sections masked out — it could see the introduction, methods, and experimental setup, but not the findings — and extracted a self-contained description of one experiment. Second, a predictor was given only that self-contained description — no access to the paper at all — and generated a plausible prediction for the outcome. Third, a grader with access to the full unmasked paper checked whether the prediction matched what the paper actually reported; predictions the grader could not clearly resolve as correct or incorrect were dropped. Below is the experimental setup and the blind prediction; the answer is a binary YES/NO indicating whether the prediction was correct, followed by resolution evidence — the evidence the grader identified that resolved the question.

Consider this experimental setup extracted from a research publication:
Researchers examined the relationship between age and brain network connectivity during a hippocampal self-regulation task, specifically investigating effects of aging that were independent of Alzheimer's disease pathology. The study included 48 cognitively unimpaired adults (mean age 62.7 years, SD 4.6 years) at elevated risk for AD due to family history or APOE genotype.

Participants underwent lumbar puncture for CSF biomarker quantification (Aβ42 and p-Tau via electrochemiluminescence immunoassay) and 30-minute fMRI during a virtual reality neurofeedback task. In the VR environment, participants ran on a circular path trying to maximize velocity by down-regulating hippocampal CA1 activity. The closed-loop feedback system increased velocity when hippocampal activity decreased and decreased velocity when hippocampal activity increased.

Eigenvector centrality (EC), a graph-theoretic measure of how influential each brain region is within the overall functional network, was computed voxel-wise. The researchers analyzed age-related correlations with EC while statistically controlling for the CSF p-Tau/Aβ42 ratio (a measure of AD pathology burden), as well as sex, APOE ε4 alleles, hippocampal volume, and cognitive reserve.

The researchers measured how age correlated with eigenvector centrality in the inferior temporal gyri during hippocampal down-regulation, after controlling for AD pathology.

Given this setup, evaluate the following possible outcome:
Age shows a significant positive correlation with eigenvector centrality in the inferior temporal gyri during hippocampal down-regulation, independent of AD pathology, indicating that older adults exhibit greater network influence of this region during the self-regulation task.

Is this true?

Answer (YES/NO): YES